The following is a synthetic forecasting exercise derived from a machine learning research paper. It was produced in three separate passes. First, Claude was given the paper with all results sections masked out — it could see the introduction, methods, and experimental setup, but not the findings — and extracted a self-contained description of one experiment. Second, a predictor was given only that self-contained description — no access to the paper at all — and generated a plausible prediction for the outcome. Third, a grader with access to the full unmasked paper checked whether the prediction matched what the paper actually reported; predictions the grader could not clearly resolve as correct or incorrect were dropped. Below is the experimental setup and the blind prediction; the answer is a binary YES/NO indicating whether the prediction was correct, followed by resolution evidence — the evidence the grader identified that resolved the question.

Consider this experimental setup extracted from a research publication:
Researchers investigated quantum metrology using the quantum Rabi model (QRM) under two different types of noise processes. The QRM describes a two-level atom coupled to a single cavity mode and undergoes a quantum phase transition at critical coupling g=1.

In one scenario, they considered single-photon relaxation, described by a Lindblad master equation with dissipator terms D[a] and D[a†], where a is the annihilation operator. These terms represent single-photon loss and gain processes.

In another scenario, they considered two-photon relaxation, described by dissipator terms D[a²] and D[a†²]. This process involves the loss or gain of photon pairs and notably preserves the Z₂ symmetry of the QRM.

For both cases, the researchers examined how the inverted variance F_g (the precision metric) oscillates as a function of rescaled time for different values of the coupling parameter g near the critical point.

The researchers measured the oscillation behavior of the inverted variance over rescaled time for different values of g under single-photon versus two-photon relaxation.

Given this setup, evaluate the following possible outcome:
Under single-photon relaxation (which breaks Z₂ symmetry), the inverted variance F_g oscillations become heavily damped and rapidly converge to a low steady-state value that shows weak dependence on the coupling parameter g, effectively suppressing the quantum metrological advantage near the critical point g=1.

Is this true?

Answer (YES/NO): NO